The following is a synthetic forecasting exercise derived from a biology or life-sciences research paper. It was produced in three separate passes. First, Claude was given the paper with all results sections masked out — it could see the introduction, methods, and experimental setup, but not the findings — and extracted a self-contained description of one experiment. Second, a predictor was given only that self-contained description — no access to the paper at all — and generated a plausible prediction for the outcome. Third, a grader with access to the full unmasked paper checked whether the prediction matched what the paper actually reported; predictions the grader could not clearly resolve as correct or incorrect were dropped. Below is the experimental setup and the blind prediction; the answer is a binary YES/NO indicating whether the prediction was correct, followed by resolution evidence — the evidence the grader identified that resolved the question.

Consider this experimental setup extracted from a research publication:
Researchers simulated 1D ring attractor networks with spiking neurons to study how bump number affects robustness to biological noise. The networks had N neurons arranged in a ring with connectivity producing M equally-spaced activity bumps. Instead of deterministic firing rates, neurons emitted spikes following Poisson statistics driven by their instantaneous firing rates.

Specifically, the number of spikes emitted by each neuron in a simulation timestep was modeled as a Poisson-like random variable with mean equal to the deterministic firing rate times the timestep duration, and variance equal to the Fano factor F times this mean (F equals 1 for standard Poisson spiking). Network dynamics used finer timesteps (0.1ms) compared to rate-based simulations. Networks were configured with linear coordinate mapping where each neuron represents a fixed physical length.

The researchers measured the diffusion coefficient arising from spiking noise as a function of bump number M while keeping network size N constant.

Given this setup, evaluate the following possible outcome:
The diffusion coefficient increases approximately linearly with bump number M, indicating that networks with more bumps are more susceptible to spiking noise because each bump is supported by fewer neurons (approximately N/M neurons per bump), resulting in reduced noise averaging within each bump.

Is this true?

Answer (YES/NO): NO